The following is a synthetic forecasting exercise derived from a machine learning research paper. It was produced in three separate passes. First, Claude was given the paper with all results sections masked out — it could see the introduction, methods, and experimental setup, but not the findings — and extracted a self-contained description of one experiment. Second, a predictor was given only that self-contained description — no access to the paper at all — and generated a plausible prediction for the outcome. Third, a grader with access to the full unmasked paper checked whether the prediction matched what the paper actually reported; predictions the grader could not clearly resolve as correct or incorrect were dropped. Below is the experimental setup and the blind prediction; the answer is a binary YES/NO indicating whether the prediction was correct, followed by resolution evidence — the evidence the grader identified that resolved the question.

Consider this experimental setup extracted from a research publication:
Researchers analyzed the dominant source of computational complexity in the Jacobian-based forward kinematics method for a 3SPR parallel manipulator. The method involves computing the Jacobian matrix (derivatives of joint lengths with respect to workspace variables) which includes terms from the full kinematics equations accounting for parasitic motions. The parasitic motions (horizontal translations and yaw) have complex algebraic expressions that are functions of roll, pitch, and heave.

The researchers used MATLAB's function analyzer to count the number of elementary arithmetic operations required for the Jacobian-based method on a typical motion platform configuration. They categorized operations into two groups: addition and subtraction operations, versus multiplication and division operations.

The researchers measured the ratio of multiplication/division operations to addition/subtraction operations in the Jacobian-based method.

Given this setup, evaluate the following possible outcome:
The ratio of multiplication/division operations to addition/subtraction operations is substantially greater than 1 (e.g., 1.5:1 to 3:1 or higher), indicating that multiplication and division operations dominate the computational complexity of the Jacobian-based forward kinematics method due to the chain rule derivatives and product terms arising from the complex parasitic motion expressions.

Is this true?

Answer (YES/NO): YES